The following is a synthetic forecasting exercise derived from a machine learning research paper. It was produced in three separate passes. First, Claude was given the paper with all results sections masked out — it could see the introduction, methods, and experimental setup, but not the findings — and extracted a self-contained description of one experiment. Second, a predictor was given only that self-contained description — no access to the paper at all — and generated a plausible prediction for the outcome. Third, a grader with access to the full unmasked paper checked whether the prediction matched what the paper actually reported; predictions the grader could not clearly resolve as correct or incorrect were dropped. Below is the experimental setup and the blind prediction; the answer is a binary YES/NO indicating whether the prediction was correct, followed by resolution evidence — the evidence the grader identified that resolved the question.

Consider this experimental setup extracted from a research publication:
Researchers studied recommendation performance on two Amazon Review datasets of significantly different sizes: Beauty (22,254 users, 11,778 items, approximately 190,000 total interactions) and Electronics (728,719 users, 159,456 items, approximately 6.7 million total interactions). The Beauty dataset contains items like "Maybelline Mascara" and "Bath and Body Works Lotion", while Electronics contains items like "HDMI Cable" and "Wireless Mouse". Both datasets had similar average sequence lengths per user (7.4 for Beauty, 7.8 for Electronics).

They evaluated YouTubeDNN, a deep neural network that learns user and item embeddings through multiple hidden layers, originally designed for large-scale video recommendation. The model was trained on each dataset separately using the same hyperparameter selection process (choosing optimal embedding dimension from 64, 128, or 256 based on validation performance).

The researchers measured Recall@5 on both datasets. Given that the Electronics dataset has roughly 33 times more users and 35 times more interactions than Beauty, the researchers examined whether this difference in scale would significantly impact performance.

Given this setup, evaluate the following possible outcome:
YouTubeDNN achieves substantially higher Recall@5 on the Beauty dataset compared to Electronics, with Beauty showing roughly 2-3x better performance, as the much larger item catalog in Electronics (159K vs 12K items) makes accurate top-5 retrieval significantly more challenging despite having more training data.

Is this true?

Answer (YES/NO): NO